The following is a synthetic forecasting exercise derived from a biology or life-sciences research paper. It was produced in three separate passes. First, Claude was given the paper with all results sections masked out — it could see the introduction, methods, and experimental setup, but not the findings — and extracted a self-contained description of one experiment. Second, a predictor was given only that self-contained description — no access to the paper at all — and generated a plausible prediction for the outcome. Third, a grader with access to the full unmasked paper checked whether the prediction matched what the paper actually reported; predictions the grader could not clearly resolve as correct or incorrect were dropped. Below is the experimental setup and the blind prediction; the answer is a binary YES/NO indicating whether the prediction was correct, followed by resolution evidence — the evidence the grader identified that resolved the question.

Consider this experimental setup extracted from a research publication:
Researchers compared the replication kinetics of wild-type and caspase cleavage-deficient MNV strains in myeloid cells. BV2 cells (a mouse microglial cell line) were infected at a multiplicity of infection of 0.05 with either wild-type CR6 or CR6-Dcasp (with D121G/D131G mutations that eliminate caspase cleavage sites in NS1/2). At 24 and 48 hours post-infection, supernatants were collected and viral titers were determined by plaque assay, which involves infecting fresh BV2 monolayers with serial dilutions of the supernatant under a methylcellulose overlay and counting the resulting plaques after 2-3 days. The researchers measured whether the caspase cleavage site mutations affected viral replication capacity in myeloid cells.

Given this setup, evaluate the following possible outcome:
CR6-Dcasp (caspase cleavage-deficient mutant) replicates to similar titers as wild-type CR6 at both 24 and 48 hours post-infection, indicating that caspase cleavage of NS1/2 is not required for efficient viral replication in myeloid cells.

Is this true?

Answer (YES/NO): YES